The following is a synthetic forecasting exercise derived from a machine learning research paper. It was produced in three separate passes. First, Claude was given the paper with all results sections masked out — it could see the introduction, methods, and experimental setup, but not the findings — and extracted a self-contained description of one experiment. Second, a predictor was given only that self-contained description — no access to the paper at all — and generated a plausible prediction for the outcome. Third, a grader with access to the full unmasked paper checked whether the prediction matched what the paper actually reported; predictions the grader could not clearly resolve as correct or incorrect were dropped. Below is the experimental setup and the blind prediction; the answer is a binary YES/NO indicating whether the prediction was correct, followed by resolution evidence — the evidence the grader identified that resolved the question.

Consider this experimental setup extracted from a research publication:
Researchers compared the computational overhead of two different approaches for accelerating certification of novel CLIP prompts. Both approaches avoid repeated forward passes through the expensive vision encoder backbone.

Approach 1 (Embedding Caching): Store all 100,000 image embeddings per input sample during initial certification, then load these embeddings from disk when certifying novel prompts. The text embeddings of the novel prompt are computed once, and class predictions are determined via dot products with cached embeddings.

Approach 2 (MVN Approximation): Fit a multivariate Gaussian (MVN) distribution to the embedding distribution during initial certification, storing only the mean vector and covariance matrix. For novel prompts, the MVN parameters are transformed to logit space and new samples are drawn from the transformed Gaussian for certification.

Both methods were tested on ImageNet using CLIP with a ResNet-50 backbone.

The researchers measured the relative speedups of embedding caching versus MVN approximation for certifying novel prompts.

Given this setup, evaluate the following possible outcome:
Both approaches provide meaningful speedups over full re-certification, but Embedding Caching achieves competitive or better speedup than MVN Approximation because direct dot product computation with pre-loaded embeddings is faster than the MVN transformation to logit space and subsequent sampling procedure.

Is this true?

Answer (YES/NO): NO